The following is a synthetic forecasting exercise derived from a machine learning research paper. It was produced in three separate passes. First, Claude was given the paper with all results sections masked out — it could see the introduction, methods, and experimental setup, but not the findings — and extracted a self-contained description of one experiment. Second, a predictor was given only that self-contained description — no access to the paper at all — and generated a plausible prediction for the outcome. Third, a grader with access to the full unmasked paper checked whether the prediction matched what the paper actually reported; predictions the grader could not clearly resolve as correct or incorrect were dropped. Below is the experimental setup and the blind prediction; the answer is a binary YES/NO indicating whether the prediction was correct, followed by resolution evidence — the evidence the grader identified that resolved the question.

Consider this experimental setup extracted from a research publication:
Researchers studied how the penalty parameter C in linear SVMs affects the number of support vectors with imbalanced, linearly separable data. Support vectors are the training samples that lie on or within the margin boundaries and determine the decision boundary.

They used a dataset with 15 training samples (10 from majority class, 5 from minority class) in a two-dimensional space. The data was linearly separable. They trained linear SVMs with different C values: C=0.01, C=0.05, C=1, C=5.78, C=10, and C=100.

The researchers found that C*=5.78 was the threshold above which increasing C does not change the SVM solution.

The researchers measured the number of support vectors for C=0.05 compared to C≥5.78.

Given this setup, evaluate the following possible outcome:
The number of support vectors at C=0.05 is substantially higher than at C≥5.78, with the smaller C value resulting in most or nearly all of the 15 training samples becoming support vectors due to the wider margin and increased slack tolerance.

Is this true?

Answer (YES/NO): NO